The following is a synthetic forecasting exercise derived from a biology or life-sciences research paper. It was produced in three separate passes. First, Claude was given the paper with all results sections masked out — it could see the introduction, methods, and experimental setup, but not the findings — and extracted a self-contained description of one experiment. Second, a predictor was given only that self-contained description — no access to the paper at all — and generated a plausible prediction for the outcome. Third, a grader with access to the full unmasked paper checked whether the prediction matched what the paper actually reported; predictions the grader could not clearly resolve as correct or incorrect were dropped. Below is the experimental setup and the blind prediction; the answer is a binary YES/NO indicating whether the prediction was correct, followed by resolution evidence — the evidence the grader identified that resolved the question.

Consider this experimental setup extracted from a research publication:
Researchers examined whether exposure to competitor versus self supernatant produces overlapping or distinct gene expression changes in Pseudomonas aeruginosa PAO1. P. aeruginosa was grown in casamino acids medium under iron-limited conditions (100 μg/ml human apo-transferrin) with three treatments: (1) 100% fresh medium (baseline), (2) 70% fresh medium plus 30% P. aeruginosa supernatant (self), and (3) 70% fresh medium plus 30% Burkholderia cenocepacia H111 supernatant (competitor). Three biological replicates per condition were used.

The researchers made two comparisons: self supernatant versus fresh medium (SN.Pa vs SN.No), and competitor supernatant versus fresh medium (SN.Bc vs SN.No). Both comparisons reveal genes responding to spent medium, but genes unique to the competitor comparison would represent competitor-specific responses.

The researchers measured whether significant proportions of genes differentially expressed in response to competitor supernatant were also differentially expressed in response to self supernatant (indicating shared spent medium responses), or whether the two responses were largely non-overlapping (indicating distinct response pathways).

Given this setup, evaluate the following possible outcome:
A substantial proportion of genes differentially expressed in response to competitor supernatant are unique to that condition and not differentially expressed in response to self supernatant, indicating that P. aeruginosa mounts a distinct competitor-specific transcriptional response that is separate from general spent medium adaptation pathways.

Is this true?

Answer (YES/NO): NO